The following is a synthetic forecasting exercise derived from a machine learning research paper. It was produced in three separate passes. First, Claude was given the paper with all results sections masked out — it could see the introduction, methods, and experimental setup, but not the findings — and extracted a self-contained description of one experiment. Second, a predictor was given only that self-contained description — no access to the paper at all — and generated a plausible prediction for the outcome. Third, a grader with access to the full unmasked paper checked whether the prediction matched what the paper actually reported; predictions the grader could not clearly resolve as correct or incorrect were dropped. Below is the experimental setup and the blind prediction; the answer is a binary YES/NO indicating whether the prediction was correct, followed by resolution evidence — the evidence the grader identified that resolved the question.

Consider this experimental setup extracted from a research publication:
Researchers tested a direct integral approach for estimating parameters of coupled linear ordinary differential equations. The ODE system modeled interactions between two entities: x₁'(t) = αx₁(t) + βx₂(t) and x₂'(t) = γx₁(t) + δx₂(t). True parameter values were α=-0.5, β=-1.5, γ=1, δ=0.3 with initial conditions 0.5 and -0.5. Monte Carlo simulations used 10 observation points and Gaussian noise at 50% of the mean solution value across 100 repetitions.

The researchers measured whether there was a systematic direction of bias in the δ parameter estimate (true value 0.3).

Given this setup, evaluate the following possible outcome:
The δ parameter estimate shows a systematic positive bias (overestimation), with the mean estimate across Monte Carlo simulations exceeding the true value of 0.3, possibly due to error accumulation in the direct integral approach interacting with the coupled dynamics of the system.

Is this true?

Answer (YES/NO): YES